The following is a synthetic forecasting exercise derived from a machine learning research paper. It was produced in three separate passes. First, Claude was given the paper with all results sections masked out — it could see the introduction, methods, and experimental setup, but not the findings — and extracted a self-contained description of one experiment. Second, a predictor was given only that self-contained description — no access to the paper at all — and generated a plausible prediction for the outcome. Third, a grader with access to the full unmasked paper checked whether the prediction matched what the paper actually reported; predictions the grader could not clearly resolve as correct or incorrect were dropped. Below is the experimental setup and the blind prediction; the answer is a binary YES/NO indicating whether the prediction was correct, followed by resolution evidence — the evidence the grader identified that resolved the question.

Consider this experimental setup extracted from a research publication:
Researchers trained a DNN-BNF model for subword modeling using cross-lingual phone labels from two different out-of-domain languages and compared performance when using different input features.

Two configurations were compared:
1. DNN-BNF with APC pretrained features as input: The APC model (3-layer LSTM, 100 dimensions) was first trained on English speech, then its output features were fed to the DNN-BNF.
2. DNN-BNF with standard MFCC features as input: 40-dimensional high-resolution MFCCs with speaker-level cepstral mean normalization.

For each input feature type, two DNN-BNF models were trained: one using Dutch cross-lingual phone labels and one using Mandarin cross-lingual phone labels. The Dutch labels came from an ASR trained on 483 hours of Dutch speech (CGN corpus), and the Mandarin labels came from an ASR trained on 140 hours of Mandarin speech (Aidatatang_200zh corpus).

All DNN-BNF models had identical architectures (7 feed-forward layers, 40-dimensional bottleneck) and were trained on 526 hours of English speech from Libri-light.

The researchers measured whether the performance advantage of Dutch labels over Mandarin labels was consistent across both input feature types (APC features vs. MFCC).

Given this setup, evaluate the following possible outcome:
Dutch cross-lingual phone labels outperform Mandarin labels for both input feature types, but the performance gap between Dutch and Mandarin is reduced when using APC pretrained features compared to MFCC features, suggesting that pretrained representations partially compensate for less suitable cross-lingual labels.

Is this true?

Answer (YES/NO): YES